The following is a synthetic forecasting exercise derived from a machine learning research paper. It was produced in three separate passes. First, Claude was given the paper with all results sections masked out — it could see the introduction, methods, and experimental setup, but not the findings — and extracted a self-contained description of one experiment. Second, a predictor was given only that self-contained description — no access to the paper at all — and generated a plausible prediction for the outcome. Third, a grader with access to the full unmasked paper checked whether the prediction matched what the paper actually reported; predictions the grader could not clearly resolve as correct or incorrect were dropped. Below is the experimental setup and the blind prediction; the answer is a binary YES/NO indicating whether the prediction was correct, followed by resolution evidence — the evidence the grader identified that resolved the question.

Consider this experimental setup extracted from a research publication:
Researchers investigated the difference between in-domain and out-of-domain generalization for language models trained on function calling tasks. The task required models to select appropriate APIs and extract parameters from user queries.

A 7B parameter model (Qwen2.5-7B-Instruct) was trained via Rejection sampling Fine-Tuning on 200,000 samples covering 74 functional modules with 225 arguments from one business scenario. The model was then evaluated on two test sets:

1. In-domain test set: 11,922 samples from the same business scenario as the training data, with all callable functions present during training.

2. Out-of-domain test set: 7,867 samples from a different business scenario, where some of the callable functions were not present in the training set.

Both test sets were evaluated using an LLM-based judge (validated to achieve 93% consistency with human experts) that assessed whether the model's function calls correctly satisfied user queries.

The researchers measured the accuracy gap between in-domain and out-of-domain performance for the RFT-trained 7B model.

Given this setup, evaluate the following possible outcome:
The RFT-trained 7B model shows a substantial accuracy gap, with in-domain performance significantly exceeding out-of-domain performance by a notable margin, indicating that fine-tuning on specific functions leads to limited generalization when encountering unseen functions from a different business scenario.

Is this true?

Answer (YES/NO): YES